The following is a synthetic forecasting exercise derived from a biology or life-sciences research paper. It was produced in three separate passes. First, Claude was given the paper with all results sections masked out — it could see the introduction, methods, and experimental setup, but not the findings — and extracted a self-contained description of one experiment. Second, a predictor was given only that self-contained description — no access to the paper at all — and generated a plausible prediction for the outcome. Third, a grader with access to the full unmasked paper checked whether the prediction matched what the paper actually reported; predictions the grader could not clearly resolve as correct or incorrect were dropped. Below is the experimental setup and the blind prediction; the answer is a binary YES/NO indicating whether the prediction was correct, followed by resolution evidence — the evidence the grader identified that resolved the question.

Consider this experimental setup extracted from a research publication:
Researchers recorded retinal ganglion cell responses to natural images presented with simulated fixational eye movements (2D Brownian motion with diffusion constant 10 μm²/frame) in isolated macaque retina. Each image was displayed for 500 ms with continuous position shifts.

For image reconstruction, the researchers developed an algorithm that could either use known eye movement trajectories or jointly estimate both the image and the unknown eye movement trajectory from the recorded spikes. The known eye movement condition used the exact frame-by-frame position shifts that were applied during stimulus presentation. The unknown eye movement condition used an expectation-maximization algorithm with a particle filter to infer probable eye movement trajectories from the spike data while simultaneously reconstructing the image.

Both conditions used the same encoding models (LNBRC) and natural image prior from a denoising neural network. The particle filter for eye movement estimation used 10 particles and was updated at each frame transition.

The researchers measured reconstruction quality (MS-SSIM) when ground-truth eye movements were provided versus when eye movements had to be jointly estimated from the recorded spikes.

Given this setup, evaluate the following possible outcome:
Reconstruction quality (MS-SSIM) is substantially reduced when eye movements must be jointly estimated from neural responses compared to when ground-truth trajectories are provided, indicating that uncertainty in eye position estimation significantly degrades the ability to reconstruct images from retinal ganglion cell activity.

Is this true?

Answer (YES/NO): NO